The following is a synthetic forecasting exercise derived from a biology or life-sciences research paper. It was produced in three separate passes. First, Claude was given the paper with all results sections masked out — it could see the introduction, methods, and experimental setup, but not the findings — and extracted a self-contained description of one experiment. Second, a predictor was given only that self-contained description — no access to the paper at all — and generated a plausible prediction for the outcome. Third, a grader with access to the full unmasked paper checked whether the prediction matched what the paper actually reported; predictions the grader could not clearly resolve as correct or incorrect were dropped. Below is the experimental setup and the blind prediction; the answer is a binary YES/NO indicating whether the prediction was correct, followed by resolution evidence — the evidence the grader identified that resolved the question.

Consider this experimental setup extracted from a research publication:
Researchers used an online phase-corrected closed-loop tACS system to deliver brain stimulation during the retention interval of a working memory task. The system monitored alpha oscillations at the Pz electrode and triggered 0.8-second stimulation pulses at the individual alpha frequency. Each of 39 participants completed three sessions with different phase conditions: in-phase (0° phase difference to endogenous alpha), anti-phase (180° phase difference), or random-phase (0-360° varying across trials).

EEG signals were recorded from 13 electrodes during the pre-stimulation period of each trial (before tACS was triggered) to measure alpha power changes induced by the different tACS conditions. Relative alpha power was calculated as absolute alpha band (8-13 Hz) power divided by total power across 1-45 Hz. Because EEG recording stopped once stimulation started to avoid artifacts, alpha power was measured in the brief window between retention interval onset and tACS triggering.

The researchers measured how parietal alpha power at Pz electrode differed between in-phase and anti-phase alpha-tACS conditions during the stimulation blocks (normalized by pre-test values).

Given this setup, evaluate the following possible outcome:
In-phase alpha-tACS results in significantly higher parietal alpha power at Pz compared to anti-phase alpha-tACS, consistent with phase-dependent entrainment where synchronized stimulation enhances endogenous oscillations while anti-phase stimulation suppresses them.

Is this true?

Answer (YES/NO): YES